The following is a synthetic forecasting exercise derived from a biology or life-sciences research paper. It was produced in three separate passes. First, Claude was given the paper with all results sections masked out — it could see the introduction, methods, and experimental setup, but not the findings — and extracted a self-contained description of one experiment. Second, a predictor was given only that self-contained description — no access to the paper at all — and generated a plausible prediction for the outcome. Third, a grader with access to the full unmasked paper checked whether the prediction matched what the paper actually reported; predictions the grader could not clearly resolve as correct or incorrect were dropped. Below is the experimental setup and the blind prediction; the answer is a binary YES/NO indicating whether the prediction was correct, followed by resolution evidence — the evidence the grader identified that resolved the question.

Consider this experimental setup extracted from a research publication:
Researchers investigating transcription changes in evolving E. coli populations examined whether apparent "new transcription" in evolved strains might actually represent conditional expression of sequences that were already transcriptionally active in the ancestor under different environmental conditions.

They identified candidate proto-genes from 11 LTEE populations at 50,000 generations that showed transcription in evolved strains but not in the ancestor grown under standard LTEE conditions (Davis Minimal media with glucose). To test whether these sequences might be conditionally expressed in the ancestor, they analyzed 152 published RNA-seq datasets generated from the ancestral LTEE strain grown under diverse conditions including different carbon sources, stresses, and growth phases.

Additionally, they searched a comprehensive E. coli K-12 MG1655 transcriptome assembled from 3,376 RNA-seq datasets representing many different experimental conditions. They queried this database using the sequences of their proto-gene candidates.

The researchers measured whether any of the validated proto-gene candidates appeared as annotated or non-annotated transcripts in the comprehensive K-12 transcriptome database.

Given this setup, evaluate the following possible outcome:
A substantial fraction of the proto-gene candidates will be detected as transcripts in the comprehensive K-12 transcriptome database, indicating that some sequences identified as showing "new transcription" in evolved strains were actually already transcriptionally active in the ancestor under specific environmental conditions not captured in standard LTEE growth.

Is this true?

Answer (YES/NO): NO